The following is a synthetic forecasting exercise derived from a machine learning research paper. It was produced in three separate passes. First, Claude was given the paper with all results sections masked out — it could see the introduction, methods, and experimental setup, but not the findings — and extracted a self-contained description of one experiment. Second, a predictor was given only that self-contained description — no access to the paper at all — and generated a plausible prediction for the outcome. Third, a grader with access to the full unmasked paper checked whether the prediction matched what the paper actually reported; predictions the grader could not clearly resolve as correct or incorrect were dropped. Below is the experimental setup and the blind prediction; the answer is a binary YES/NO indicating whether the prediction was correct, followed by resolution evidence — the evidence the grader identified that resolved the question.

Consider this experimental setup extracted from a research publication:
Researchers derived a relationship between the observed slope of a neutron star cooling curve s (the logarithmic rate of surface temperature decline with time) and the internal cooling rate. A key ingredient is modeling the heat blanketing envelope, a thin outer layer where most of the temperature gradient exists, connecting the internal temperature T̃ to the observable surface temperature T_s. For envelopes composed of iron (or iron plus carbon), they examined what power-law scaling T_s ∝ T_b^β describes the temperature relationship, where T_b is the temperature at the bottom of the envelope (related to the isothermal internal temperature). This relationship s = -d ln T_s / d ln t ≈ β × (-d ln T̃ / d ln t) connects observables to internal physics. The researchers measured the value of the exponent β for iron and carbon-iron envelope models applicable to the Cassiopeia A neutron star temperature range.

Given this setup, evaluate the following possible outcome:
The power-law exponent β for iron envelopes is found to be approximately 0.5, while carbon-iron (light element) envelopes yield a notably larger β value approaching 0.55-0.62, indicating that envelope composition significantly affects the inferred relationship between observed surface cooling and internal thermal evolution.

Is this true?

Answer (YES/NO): NO